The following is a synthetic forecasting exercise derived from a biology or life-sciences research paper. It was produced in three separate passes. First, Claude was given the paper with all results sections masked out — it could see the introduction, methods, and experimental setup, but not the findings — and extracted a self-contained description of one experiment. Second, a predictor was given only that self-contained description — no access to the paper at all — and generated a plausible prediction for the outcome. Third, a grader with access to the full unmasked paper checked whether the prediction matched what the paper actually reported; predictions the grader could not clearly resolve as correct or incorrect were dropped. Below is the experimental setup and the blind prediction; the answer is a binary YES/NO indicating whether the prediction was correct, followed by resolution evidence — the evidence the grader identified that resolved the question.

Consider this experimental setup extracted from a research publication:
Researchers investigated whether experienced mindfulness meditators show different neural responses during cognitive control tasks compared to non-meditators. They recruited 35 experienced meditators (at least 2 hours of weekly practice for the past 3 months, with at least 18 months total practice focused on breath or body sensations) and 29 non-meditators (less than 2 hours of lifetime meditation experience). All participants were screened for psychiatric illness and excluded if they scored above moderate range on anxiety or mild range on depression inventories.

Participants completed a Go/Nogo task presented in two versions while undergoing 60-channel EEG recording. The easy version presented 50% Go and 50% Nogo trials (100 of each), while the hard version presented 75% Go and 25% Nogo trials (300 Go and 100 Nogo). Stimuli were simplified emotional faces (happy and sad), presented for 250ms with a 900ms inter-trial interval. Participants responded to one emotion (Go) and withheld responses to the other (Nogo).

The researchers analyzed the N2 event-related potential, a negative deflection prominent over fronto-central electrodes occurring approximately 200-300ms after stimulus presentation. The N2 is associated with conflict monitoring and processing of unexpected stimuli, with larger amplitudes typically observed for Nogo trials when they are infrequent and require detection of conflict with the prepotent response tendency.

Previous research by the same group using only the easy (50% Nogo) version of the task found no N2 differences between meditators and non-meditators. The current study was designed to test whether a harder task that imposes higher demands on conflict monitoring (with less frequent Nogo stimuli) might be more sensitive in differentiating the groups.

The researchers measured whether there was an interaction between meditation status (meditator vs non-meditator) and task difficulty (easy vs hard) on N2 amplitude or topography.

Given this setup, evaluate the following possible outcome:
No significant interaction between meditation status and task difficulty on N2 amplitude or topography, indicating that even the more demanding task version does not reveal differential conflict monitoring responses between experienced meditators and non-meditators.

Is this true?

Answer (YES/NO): NO